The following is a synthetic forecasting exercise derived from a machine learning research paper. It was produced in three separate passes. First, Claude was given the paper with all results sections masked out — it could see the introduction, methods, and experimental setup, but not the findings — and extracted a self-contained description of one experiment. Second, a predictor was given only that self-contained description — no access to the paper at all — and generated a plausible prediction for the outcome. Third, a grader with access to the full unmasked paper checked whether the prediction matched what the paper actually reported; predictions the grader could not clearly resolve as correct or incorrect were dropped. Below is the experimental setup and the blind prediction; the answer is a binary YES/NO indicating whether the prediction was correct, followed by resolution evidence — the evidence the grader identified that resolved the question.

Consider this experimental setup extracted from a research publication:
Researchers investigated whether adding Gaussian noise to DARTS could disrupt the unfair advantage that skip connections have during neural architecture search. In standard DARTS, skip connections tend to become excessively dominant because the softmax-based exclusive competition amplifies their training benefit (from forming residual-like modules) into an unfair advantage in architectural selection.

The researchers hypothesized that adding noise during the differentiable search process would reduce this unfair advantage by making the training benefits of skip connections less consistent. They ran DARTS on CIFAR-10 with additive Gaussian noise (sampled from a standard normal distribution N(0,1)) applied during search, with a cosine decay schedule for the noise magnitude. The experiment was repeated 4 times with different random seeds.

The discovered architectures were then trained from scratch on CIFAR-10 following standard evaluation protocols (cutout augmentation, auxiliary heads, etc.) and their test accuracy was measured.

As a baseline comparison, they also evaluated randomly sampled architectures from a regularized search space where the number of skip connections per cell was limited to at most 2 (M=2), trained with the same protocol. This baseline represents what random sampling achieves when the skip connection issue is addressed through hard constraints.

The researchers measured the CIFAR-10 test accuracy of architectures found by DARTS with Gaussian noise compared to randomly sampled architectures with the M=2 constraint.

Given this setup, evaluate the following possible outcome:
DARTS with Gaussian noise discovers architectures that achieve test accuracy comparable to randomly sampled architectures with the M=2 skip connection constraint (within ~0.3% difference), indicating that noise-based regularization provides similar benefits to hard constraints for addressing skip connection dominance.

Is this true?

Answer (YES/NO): YES